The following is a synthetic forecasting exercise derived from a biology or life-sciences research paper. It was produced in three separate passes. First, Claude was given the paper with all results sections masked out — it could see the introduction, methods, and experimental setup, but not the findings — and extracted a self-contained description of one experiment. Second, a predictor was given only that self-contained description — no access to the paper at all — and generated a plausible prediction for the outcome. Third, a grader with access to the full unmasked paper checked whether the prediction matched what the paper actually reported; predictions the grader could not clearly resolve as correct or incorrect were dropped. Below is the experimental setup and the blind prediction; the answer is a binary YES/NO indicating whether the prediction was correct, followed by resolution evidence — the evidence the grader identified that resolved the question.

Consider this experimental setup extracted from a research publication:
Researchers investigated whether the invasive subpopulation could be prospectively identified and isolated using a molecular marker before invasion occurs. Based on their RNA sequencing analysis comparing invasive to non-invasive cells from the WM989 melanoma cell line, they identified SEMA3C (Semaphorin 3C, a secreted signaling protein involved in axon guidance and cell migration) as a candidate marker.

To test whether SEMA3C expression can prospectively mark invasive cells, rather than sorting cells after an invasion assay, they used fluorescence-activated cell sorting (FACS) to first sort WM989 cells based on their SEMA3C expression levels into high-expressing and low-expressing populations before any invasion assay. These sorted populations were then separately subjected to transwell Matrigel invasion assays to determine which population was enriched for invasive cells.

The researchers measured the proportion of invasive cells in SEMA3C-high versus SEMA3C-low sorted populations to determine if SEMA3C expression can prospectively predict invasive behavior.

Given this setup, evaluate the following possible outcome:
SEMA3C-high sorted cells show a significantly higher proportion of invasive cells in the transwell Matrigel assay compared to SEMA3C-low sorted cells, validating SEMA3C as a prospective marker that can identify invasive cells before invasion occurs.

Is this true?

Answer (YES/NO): YES